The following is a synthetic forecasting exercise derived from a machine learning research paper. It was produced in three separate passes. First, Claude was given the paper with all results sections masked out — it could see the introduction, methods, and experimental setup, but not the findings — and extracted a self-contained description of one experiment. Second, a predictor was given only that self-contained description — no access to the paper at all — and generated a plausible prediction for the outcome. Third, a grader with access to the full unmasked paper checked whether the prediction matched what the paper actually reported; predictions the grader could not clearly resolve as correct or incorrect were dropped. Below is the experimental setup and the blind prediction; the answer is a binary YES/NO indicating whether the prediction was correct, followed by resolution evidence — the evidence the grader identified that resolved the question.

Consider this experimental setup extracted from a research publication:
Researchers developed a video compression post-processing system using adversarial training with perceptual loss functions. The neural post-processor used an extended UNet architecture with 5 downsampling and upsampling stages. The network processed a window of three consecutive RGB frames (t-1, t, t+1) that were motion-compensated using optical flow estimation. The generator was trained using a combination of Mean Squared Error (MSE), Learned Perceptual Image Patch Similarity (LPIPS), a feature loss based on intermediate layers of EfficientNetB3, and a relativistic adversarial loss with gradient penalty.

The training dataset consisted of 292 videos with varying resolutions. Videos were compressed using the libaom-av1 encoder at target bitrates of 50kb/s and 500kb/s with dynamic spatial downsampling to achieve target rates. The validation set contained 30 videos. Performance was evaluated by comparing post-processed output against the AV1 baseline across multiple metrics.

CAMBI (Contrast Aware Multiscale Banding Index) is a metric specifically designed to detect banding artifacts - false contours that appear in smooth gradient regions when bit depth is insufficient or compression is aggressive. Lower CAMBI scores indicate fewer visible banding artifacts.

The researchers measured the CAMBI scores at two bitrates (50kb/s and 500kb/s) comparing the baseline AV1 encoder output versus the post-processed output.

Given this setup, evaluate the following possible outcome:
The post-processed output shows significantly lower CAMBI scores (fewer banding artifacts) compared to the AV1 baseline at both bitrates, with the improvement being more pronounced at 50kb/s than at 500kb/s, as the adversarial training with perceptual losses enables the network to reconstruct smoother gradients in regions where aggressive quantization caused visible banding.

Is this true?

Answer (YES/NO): NO